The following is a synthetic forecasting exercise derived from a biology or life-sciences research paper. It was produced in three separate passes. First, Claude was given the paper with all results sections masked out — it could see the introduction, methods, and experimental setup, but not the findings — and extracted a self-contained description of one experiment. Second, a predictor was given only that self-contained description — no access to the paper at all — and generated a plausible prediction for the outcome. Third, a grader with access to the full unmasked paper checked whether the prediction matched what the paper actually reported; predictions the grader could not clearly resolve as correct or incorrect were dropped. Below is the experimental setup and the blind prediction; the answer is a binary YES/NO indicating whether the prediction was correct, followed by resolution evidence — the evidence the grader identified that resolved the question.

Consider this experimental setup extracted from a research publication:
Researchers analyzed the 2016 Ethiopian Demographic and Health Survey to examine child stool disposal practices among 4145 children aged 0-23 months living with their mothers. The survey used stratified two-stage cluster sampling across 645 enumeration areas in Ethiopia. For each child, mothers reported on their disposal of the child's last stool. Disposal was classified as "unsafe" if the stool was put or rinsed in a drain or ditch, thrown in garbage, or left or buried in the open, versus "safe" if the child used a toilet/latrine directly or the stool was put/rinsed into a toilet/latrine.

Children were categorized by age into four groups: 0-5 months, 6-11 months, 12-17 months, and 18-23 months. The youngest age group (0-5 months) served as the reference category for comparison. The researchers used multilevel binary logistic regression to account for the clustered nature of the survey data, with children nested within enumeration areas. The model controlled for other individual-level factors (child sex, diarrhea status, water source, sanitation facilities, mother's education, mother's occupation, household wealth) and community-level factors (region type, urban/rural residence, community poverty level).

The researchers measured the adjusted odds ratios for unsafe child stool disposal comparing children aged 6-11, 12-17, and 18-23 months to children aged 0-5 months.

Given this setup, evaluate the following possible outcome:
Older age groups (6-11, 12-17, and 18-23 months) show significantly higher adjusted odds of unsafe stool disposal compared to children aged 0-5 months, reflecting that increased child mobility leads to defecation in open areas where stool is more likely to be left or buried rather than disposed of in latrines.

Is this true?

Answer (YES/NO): NO